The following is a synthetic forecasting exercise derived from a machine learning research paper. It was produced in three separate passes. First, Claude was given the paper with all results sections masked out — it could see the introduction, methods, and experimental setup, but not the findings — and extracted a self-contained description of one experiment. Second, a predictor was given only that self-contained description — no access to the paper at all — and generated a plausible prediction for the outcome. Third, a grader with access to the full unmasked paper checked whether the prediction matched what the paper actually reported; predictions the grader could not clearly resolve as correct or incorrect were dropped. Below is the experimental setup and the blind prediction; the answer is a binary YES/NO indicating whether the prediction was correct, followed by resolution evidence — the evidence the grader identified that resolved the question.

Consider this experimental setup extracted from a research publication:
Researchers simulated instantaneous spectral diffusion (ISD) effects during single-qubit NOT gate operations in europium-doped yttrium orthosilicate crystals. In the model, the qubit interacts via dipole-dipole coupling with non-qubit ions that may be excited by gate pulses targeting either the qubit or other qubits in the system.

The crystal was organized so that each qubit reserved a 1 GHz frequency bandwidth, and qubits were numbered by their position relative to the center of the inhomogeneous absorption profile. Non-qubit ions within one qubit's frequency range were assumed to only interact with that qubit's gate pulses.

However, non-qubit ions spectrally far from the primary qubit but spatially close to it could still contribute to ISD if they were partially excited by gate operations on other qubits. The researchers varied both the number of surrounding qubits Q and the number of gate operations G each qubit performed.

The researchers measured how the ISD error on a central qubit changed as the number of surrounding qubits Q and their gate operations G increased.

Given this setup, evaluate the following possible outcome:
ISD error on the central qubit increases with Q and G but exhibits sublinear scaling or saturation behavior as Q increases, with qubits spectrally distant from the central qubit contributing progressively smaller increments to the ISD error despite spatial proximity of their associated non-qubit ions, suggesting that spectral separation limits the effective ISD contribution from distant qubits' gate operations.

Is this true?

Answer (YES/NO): NO